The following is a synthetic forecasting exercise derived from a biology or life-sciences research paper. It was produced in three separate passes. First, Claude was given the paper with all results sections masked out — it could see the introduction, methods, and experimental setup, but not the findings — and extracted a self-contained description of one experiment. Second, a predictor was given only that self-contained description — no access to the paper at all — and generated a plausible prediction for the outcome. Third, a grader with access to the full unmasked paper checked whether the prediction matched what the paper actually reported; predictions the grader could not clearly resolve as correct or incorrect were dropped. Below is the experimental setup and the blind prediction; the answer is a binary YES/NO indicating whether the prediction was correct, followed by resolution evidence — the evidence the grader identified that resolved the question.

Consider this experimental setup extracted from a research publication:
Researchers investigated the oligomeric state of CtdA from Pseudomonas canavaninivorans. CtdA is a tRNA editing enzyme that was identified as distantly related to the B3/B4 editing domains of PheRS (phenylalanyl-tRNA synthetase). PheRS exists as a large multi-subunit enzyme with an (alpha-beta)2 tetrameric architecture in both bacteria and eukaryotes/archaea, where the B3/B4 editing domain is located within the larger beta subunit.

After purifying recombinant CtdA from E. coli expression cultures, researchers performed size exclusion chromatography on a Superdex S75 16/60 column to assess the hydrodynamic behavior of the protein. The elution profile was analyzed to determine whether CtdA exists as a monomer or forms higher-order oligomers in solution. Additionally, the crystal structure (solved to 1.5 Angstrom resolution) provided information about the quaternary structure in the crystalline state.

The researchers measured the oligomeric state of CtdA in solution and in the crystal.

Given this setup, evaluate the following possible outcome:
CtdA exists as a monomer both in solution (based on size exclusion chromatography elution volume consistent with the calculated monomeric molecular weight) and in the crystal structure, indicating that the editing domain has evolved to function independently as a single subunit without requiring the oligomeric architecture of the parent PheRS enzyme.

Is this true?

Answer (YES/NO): NO